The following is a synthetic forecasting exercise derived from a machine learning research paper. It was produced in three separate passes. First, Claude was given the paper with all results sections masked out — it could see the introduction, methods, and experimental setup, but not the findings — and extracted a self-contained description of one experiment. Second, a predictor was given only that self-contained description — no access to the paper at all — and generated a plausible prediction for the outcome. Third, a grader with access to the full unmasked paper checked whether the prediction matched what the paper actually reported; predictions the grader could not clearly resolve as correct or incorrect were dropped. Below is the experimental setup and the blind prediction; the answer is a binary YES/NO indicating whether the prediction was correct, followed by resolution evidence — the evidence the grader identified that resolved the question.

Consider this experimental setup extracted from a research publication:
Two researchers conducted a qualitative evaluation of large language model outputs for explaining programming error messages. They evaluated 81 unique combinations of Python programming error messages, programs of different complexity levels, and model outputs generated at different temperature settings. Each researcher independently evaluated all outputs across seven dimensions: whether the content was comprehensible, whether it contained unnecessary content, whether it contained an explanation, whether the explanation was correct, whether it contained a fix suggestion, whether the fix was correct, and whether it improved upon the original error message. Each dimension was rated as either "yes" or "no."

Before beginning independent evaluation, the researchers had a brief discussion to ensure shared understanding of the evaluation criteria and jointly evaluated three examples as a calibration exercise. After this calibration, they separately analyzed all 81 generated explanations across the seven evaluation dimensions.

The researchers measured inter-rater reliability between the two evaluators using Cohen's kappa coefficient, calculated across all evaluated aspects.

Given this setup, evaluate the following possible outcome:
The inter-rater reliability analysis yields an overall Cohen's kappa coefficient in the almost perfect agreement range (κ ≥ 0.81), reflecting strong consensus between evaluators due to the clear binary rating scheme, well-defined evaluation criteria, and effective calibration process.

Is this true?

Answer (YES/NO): YES